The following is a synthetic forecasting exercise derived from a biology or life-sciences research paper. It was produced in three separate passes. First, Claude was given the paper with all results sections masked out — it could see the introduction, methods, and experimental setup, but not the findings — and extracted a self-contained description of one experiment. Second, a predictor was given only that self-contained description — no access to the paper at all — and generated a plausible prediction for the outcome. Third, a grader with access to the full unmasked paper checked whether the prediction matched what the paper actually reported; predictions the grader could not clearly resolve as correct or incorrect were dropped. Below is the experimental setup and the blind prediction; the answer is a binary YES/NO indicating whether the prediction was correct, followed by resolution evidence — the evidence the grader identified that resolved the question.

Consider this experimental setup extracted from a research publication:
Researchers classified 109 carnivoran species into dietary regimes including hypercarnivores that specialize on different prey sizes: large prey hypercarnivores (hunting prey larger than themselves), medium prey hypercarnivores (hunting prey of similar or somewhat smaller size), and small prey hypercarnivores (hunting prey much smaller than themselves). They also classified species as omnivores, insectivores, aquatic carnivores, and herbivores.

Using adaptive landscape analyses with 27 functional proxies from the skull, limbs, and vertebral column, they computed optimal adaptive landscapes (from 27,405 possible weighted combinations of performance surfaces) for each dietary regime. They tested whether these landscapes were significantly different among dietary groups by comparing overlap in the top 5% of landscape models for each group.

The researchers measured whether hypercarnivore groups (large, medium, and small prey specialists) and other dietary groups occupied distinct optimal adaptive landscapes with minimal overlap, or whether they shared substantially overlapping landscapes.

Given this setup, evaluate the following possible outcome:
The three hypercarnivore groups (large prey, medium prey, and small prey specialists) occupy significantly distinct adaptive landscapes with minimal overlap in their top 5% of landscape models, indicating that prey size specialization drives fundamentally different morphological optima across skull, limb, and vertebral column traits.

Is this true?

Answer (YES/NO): NO